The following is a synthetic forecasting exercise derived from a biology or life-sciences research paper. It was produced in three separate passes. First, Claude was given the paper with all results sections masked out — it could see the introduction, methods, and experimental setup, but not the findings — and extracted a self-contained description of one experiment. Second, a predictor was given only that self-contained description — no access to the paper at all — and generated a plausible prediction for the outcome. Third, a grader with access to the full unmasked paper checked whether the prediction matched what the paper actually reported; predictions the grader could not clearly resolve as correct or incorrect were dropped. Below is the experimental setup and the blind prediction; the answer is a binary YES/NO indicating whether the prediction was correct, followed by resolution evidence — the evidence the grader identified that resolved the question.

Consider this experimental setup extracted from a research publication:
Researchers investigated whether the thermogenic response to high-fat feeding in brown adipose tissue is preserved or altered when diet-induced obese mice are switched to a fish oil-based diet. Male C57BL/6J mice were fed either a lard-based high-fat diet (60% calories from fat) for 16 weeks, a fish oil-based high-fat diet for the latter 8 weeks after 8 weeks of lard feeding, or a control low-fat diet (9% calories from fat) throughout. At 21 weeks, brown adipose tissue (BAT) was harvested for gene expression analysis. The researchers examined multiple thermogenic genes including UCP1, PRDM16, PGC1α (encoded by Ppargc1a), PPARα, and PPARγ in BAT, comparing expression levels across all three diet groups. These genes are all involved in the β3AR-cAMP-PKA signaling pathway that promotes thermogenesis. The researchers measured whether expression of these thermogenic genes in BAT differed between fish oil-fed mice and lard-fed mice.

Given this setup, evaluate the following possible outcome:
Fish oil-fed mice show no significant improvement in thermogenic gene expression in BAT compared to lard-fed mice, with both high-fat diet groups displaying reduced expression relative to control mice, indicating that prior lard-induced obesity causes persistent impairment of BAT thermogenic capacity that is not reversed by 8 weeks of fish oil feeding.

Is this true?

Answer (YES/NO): NO